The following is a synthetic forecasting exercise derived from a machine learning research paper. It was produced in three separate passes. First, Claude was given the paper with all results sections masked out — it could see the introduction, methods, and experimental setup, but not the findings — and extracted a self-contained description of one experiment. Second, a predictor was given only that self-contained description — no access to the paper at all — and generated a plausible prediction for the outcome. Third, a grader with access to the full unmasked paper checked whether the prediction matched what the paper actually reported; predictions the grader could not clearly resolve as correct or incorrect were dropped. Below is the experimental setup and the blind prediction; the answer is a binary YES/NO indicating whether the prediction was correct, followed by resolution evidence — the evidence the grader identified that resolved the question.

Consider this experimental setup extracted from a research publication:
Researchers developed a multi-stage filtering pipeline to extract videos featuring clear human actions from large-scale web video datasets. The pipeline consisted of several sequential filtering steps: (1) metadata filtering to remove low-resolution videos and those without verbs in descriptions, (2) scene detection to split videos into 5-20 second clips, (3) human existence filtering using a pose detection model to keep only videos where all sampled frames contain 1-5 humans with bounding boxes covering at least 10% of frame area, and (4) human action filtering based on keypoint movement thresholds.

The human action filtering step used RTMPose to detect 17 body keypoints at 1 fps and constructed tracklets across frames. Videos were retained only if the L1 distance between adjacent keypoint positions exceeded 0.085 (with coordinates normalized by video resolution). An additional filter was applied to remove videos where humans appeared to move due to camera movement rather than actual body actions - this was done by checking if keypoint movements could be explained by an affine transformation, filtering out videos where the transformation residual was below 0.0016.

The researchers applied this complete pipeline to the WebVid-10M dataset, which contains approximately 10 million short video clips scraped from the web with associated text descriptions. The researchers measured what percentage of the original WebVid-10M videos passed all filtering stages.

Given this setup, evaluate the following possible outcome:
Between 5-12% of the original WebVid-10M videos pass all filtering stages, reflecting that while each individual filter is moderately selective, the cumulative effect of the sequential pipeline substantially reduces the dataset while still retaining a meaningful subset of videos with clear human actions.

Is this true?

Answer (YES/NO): NO